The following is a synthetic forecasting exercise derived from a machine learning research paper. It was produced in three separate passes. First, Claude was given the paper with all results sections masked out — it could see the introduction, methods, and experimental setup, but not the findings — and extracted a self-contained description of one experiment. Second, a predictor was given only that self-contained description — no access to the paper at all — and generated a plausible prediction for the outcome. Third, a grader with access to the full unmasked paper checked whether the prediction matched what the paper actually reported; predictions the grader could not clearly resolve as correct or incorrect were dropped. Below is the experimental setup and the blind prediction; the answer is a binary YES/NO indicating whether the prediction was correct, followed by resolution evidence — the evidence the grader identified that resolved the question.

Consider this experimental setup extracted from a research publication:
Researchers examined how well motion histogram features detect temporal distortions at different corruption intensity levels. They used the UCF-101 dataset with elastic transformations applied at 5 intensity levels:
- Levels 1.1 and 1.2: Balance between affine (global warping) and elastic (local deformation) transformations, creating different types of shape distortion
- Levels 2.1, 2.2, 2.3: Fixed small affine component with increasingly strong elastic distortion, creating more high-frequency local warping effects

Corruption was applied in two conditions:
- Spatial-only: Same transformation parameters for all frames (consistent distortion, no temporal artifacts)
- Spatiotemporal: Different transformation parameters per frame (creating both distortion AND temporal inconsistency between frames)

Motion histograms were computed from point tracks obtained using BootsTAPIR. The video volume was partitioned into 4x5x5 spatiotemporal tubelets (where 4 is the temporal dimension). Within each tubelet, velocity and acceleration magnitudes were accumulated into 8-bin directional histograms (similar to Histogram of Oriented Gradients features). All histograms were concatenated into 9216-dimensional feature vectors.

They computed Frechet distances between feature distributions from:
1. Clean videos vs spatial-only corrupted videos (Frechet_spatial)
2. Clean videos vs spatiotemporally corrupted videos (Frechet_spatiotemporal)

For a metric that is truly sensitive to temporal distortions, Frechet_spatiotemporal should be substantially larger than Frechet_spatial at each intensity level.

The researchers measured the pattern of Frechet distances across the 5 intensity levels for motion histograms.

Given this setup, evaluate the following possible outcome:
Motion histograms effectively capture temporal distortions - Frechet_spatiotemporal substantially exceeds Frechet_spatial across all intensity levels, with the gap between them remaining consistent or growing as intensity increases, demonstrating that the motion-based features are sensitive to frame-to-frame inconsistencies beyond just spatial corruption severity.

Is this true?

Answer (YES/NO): NO